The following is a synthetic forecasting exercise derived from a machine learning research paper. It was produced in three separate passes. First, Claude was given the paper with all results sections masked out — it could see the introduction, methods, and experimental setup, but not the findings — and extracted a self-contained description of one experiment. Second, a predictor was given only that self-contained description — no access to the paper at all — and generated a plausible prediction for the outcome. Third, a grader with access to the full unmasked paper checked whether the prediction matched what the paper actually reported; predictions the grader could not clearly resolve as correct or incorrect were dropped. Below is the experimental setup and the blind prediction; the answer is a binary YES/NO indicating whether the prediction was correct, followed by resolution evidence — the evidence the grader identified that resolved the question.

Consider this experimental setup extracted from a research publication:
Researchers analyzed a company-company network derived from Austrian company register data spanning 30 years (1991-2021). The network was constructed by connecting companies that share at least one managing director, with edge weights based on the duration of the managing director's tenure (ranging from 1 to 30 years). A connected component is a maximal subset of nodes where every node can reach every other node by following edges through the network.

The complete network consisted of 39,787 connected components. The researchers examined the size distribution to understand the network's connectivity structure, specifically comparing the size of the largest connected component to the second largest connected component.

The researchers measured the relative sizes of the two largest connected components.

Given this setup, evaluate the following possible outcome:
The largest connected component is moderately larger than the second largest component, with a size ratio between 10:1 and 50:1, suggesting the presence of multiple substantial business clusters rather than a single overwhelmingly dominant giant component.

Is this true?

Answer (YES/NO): NO